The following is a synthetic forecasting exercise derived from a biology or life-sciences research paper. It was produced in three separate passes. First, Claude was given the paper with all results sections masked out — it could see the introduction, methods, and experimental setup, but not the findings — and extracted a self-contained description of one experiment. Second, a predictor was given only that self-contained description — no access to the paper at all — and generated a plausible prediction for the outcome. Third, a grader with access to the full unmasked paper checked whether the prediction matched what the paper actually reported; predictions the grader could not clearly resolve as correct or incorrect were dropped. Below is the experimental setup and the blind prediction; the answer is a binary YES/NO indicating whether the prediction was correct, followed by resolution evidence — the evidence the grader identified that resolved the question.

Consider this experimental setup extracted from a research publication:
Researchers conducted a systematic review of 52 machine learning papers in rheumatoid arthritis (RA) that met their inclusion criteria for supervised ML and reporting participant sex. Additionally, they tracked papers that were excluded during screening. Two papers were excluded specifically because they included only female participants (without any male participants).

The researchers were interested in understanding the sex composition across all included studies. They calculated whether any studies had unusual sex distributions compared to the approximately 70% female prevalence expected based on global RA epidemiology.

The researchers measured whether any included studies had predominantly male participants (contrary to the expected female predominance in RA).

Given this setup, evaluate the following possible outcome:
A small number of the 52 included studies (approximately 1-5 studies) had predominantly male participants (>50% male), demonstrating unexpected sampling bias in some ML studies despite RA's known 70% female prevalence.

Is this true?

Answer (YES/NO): YES